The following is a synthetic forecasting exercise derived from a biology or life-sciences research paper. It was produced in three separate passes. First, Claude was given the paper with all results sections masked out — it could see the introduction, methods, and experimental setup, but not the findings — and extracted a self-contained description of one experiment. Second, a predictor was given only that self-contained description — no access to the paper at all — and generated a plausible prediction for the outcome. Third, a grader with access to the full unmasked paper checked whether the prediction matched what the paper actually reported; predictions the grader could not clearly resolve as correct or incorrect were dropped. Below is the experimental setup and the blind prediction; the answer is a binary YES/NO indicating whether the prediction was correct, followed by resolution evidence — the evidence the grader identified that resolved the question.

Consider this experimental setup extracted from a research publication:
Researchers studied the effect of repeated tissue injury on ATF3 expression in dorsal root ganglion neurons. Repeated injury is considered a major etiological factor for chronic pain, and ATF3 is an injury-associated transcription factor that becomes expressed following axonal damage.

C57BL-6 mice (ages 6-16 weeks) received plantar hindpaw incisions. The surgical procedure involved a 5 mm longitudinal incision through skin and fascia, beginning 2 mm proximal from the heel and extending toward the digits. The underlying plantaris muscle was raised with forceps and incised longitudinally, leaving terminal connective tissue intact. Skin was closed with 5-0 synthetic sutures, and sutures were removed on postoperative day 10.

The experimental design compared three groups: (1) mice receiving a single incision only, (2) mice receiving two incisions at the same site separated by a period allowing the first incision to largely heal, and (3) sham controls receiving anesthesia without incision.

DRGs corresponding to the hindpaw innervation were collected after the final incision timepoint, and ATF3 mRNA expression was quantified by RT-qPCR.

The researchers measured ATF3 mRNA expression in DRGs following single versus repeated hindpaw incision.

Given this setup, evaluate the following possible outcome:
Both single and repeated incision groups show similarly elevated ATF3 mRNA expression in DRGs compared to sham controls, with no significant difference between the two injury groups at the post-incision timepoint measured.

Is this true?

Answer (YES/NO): NO